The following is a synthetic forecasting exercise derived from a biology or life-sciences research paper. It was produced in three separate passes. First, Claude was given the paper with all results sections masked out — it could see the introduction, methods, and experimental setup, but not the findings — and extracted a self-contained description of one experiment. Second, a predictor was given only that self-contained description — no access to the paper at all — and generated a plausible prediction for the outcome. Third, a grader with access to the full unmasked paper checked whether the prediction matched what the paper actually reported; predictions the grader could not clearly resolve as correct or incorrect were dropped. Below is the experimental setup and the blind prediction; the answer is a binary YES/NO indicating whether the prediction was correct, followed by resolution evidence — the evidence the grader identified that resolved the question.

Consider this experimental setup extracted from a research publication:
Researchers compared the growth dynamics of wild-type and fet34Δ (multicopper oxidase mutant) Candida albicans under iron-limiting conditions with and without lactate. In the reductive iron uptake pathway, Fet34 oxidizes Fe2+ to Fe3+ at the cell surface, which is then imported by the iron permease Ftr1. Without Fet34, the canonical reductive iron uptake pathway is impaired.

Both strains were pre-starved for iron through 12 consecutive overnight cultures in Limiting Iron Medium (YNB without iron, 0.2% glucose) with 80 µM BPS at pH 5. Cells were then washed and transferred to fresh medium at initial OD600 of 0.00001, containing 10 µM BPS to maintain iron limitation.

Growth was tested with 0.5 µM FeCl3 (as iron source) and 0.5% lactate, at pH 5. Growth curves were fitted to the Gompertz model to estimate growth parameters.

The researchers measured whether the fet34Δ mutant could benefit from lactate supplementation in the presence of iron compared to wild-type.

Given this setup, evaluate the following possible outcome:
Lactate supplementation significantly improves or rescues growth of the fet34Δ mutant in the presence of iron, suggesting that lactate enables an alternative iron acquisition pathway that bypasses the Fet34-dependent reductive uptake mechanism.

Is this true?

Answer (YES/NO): YES